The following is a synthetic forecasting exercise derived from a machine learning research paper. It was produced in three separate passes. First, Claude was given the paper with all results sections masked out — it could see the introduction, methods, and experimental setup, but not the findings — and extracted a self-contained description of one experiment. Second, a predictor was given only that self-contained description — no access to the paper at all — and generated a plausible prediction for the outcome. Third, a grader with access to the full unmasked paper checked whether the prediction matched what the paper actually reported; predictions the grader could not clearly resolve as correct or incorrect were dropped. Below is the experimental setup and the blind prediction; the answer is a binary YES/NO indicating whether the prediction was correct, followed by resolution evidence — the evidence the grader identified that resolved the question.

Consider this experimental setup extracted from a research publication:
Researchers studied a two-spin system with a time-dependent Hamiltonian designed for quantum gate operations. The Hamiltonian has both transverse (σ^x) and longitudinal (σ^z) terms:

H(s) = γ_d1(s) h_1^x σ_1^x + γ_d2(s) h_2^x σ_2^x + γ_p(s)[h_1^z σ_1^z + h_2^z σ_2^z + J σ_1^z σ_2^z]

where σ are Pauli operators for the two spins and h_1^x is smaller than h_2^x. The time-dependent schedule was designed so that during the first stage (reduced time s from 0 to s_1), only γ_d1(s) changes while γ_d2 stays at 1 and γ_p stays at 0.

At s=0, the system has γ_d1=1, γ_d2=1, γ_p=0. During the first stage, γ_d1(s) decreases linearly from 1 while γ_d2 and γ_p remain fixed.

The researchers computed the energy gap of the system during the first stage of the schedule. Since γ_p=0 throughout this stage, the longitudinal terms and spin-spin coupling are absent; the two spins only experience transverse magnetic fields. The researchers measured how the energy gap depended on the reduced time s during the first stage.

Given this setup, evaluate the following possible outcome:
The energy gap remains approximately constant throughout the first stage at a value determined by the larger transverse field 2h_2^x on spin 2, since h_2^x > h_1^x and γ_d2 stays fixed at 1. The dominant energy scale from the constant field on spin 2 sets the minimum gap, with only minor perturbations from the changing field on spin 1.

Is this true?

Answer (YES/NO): NO